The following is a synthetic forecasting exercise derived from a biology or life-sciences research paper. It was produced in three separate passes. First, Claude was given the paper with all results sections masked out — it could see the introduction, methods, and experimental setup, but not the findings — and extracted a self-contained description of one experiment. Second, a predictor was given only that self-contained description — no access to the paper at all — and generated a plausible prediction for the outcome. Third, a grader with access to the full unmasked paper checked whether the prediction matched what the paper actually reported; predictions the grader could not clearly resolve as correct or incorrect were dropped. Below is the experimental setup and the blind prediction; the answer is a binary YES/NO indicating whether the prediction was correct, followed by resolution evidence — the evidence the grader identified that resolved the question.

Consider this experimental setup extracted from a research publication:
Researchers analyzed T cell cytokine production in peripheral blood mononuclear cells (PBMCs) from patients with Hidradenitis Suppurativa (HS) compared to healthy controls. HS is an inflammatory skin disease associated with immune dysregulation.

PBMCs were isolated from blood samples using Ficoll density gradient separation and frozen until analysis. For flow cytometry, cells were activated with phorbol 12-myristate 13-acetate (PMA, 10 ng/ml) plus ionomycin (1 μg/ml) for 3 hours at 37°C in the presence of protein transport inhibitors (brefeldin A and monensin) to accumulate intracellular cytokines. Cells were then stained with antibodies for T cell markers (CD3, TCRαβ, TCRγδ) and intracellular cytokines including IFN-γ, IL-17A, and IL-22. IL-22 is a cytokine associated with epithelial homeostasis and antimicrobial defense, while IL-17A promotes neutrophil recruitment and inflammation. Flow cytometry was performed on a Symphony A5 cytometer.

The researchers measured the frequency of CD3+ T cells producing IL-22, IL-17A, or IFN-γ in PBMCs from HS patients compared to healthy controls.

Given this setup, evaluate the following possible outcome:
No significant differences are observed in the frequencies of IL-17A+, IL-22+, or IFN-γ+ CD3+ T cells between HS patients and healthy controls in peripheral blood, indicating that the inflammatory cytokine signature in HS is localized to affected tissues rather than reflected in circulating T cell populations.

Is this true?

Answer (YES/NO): NO